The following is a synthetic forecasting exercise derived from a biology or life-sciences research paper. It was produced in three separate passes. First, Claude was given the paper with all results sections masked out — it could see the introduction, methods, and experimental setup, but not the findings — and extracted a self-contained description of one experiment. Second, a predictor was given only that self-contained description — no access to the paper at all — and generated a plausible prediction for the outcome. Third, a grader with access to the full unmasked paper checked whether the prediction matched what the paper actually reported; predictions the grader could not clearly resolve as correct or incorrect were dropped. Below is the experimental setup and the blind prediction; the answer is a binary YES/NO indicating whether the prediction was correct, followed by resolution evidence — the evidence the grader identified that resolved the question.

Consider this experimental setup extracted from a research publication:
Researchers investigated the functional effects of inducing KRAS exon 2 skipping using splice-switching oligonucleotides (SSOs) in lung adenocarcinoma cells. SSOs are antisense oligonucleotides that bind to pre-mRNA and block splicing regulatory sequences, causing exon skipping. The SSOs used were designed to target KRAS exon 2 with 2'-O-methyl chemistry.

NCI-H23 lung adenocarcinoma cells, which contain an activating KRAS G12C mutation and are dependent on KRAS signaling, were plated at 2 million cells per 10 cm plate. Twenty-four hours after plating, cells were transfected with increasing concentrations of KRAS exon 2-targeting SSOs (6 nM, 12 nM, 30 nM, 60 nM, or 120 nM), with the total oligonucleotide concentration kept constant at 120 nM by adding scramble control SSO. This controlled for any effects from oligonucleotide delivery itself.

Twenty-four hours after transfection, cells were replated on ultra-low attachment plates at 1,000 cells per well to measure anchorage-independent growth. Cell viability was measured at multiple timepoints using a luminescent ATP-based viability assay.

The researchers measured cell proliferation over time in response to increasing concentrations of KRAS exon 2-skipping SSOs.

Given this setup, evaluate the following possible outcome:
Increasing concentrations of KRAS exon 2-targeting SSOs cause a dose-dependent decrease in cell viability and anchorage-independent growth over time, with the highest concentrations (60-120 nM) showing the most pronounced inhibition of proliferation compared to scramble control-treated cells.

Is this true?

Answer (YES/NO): YES